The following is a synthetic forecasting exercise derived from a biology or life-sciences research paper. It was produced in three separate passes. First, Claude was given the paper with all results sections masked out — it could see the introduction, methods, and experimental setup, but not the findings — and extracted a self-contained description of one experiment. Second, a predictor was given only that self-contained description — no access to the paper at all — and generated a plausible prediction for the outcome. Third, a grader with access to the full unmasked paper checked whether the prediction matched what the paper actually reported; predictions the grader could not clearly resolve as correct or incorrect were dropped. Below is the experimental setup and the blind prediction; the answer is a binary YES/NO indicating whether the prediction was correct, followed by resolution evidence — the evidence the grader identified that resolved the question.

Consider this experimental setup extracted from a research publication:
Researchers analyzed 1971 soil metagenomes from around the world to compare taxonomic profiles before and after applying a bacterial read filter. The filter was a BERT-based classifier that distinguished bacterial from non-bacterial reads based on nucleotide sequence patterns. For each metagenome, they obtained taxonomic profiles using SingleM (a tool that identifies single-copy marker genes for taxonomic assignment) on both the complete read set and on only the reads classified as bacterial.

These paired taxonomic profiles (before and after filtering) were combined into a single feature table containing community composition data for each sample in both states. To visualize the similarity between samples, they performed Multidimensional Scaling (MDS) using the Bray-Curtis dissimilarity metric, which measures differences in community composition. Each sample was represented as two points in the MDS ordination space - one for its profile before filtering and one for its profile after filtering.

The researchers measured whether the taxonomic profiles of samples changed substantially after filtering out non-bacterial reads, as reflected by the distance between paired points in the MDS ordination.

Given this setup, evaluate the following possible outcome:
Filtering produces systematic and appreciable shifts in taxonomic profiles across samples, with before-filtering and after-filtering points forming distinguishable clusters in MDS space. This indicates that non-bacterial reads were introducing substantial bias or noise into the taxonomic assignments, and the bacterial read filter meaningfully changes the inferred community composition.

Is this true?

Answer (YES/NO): NO